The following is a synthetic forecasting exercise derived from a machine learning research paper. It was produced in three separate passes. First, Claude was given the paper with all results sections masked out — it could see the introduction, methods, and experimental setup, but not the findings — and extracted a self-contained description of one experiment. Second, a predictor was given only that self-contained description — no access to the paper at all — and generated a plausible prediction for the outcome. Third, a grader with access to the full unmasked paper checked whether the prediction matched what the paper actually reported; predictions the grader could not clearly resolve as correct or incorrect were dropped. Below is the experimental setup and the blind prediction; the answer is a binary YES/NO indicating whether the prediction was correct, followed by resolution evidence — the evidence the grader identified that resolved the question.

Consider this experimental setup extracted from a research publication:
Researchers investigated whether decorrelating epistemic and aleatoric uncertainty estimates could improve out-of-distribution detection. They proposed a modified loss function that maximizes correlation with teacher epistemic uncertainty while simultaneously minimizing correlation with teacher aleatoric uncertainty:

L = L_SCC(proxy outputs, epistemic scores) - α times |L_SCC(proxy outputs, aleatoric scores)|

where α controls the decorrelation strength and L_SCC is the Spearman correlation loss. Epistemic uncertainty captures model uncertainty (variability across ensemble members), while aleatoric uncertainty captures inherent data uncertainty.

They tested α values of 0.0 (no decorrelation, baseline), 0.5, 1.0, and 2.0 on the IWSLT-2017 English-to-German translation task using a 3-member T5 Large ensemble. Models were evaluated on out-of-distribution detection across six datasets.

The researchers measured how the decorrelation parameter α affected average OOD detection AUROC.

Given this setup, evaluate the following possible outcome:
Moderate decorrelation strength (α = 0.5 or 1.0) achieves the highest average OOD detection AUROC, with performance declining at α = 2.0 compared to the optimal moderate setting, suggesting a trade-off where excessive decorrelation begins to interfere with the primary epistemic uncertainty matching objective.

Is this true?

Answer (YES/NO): YES